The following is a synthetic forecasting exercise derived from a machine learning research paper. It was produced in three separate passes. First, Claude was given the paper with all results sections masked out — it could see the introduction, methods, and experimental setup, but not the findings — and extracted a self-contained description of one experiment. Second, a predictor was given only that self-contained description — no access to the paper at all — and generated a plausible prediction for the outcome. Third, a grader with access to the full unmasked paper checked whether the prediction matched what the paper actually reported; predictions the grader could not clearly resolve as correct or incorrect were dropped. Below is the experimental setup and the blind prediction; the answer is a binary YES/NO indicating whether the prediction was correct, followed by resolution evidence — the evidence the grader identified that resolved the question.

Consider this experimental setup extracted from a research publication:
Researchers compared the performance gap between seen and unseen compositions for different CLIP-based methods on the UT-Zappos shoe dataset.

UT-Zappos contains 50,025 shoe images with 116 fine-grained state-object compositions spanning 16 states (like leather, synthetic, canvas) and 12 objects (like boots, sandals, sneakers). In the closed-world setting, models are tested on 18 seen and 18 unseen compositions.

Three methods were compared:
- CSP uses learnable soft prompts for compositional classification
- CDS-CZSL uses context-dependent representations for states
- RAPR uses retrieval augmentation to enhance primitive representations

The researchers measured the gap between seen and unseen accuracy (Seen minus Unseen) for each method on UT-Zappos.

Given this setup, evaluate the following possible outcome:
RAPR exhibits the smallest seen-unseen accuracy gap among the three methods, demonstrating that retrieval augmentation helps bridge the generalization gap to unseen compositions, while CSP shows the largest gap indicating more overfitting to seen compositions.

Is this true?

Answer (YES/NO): NO